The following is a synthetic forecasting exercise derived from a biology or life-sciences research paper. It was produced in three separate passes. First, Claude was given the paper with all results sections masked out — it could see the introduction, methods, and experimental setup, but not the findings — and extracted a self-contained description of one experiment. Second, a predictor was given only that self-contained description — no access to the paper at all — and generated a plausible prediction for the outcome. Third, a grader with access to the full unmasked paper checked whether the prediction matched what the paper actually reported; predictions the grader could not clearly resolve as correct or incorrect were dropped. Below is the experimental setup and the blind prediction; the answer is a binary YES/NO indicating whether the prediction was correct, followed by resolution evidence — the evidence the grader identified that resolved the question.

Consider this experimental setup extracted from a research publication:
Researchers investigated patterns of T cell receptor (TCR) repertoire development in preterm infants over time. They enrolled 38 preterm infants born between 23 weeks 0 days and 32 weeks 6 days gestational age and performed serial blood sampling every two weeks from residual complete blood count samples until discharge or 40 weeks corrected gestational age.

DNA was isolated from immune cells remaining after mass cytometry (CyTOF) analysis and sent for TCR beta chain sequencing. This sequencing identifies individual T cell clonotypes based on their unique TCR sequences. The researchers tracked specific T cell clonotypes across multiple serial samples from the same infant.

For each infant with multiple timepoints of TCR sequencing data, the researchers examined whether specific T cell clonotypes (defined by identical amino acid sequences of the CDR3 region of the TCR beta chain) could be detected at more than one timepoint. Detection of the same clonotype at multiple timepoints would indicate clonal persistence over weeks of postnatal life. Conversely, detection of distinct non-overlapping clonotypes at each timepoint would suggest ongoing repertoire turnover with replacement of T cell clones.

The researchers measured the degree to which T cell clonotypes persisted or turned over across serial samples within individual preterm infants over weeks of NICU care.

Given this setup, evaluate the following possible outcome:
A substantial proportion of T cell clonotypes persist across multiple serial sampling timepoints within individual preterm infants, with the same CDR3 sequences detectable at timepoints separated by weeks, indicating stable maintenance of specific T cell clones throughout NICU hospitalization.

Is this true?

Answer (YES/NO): YES